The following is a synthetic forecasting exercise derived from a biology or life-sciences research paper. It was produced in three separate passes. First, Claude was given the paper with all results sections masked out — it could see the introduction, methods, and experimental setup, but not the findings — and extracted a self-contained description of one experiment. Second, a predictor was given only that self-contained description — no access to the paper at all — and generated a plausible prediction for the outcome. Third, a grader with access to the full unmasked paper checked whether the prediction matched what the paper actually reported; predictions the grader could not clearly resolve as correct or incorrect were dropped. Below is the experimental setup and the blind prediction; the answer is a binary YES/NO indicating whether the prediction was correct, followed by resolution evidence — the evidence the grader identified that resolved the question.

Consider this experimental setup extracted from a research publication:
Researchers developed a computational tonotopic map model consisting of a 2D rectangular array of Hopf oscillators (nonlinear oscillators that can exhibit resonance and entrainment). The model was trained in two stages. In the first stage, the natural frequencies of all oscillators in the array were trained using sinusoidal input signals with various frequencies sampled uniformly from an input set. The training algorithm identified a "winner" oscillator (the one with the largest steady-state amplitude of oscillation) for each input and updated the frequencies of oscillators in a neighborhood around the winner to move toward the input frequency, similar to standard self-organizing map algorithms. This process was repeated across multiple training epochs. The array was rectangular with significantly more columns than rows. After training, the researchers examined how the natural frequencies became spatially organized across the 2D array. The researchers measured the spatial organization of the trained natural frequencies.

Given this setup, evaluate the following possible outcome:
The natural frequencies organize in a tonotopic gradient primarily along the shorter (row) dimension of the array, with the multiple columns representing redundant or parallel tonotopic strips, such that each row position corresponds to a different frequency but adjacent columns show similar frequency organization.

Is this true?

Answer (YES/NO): NO